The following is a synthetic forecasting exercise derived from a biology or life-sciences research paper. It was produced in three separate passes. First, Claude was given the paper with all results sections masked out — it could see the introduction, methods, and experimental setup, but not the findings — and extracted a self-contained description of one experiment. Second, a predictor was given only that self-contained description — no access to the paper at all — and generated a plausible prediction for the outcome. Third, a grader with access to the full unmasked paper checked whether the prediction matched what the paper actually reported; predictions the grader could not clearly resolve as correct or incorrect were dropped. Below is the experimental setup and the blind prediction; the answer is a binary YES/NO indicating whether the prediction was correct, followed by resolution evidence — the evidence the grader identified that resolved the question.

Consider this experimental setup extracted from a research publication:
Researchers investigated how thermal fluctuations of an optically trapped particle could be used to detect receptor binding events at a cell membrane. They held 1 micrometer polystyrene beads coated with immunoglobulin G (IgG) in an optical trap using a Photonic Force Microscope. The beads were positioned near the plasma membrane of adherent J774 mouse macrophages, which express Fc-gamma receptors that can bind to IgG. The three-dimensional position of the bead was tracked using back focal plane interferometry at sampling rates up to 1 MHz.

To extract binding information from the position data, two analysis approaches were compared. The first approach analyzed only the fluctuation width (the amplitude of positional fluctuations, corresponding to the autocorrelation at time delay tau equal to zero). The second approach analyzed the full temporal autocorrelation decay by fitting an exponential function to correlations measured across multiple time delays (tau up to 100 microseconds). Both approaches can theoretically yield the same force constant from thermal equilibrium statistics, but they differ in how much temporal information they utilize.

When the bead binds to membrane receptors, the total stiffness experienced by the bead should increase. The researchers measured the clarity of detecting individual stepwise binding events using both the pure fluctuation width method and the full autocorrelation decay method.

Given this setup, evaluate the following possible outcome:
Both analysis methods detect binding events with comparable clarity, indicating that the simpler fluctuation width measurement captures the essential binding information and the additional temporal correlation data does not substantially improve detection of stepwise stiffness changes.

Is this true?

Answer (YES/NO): NO